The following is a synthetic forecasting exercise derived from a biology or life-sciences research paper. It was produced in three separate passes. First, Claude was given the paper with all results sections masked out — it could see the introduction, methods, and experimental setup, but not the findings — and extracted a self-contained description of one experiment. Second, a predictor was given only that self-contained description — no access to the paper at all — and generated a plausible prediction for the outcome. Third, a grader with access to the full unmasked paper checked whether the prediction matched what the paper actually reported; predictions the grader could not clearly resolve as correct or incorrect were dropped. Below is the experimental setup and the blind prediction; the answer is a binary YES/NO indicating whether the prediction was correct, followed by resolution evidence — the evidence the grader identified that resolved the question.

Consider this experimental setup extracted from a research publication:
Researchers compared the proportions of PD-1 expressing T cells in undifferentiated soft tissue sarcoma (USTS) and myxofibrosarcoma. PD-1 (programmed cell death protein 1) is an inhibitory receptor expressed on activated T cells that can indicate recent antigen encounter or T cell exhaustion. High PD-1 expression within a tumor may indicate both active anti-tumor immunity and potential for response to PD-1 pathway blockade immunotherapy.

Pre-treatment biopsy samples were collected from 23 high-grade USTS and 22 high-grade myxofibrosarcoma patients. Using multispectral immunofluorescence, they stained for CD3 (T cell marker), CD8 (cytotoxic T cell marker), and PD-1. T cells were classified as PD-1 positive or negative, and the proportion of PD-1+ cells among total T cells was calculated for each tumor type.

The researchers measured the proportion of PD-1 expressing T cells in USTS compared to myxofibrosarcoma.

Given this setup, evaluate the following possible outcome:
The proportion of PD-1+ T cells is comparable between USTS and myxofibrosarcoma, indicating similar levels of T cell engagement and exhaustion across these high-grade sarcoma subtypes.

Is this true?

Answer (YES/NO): YES